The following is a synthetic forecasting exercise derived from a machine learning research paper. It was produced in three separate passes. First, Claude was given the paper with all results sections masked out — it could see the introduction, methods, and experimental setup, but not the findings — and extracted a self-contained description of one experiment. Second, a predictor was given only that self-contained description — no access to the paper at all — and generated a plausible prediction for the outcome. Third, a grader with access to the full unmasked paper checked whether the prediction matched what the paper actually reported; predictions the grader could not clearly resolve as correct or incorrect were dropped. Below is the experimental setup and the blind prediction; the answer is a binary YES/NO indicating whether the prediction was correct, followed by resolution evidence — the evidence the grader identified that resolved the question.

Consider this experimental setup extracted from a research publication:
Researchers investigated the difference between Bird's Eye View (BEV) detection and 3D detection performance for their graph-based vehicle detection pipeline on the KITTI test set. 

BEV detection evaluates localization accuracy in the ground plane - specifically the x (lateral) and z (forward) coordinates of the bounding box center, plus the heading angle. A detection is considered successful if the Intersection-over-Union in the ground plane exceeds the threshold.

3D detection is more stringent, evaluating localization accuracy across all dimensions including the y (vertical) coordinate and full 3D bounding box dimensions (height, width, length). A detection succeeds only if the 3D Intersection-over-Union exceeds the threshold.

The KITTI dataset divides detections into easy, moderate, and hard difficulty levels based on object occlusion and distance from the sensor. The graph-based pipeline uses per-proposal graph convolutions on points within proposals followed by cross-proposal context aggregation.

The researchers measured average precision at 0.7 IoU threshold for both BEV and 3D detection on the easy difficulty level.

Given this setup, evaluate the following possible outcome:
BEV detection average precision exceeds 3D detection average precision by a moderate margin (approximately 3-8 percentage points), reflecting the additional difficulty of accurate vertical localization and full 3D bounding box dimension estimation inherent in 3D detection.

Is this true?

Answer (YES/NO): YES